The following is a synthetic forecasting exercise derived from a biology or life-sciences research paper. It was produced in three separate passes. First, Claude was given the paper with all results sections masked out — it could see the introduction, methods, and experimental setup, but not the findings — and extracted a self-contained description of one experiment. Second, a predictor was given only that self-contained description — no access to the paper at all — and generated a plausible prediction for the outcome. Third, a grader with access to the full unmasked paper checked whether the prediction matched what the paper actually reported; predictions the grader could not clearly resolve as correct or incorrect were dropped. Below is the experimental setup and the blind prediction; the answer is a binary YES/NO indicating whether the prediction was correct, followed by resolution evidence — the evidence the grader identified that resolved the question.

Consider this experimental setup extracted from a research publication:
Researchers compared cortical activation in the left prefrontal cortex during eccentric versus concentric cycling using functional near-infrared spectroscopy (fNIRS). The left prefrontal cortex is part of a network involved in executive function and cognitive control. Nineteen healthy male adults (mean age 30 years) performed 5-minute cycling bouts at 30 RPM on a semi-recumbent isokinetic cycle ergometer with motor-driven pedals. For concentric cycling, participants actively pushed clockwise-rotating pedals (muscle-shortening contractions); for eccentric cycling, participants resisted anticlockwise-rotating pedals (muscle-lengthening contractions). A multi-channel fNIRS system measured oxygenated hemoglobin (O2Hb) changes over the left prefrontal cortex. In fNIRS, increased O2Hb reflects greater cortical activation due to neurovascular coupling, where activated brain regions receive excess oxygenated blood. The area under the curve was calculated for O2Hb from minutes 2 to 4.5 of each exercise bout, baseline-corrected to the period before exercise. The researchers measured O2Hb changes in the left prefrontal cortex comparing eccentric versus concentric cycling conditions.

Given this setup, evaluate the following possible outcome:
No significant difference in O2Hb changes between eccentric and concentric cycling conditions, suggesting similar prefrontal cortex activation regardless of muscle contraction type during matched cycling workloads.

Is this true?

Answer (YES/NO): NO